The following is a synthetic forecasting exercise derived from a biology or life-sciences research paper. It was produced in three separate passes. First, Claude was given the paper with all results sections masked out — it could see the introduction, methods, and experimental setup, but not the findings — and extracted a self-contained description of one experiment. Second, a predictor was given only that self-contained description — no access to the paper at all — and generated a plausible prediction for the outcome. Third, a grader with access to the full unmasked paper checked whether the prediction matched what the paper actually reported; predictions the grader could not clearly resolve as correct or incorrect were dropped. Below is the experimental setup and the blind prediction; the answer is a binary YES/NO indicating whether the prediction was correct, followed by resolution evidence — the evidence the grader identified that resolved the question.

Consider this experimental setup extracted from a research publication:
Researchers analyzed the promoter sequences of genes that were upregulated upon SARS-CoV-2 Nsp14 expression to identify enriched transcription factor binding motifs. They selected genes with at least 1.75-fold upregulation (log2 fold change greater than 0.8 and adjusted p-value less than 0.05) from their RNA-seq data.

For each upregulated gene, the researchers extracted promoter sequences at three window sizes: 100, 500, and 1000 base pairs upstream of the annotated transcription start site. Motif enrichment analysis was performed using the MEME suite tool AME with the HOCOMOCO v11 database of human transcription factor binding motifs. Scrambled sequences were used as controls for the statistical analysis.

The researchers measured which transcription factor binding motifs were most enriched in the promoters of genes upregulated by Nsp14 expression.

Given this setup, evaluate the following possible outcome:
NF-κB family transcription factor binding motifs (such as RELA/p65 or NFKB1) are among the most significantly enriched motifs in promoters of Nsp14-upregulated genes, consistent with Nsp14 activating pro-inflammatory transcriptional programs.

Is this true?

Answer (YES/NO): YES